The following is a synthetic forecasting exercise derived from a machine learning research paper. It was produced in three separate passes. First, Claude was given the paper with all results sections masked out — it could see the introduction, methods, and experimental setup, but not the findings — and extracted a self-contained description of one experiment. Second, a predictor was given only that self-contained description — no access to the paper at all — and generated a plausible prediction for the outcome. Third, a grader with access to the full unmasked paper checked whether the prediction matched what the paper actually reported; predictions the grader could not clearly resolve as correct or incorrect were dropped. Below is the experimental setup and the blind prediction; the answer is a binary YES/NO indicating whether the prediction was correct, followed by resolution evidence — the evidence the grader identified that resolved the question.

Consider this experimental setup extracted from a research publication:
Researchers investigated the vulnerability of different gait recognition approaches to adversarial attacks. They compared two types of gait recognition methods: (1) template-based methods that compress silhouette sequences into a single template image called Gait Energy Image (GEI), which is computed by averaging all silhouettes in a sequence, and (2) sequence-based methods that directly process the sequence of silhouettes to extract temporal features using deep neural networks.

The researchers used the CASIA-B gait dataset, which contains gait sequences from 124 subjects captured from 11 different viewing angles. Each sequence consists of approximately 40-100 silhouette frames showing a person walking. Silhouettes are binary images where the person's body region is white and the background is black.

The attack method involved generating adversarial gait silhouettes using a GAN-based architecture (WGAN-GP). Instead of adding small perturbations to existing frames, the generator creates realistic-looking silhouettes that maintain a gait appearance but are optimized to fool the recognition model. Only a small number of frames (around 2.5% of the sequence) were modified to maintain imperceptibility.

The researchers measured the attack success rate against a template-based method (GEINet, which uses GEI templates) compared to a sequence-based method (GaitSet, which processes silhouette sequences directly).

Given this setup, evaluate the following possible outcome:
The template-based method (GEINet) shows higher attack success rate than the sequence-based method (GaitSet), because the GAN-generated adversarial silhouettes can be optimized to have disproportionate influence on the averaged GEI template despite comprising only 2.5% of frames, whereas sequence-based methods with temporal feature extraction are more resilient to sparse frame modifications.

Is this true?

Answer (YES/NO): NO